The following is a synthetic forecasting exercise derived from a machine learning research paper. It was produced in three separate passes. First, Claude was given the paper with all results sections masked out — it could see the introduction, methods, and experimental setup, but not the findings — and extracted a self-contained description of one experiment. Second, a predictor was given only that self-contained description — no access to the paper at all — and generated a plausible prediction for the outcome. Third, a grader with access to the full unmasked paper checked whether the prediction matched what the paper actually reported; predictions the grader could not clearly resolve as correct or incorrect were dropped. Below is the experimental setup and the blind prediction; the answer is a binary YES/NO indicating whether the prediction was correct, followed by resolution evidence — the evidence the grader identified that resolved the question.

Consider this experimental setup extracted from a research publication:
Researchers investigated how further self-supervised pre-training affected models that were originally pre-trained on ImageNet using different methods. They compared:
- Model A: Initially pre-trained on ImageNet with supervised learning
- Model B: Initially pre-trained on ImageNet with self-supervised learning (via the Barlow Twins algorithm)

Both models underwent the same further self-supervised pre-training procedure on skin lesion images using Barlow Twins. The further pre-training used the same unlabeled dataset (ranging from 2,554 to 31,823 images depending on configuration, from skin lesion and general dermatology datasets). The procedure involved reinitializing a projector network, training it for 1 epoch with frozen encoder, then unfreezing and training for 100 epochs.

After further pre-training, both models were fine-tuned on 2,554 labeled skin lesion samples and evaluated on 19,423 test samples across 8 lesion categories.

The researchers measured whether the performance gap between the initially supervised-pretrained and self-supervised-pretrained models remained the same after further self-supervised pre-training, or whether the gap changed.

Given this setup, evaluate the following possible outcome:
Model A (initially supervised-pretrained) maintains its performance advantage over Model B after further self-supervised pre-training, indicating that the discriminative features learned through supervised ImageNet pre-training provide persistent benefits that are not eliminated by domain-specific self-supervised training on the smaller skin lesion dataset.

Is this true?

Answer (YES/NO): NO